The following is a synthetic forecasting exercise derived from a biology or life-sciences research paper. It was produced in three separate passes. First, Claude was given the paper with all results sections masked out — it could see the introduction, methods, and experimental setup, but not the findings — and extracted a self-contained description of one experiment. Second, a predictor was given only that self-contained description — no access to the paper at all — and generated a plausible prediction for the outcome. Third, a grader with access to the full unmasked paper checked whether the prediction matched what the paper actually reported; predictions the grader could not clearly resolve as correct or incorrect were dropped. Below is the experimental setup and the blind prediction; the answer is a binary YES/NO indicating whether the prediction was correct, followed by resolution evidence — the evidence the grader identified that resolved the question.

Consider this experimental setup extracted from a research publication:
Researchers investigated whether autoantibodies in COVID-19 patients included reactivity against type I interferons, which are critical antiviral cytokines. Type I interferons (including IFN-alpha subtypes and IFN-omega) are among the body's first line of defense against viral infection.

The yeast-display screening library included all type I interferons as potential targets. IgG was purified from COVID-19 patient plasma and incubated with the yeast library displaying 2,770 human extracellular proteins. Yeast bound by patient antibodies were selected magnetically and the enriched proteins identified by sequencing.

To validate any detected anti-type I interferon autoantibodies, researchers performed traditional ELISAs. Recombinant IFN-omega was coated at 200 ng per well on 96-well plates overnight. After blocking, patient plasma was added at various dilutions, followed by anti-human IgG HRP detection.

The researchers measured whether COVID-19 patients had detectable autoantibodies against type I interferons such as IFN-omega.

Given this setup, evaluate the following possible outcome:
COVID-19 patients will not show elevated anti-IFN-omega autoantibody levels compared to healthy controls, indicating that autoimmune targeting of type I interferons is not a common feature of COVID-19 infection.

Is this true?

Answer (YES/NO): NO